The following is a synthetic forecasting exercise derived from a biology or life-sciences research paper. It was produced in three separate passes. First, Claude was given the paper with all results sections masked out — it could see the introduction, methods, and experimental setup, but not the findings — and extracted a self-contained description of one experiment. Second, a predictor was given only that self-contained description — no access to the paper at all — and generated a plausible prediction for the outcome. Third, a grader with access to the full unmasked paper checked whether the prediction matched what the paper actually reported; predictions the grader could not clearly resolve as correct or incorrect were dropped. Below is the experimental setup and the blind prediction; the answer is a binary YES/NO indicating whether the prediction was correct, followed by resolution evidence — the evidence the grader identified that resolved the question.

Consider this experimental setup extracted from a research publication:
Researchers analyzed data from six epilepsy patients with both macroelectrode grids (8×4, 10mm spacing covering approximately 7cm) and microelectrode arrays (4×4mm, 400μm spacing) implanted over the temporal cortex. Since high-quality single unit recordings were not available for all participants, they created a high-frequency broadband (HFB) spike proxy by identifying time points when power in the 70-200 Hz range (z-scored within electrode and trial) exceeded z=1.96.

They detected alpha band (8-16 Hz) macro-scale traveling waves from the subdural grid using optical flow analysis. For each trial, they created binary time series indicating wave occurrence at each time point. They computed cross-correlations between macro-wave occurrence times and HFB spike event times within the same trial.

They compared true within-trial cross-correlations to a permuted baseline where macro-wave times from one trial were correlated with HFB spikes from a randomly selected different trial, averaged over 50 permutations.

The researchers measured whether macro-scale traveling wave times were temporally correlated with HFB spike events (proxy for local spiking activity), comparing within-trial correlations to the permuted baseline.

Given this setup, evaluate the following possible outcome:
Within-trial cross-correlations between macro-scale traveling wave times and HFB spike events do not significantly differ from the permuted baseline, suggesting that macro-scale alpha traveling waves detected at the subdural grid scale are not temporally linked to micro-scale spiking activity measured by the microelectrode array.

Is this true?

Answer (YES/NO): NO